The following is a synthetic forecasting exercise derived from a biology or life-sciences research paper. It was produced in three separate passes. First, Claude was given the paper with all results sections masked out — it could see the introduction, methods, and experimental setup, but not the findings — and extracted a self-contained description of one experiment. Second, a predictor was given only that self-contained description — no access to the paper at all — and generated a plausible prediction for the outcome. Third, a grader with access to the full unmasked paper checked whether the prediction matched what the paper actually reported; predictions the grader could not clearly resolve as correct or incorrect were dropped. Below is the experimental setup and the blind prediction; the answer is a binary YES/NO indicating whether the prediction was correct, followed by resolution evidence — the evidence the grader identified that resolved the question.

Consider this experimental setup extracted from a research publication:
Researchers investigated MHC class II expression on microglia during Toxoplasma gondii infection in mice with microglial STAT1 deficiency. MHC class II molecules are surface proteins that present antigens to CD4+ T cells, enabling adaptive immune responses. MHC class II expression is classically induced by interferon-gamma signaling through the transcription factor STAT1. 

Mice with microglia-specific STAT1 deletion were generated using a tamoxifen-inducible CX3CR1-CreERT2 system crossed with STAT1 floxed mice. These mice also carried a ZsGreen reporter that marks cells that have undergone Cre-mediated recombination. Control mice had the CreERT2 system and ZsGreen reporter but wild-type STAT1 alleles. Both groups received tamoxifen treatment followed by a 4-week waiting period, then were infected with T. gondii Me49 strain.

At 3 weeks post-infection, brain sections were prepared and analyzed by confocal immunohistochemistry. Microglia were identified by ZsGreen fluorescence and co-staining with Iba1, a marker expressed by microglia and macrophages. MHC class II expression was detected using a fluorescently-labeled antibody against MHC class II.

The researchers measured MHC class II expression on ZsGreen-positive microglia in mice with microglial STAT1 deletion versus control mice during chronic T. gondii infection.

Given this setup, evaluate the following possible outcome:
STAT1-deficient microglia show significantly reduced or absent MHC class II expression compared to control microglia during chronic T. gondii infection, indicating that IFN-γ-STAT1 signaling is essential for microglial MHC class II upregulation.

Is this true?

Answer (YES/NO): YES